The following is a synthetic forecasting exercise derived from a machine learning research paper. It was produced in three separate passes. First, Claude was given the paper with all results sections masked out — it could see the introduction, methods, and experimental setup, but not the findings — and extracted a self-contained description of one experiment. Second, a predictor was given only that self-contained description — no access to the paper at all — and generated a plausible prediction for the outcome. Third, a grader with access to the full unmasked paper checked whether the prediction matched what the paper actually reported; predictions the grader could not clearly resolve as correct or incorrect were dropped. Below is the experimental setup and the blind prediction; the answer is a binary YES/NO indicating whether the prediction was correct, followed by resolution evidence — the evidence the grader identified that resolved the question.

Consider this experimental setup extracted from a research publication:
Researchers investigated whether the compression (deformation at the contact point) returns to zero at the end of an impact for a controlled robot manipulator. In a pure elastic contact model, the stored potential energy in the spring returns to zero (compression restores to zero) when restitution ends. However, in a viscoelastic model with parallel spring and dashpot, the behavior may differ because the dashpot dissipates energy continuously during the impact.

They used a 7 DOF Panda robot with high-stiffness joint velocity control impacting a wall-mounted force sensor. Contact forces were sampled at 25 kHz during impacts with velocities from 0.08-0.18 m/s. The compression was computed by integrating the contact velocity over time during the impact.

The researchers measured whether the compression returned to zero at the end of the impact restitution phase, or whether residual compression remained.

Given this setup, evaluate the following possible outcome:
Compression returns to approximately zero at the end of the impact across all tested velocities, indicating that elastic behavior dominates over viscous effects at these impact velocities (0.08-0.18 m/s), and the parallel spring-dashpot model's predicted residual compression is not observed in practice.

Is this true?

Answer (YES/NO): NO